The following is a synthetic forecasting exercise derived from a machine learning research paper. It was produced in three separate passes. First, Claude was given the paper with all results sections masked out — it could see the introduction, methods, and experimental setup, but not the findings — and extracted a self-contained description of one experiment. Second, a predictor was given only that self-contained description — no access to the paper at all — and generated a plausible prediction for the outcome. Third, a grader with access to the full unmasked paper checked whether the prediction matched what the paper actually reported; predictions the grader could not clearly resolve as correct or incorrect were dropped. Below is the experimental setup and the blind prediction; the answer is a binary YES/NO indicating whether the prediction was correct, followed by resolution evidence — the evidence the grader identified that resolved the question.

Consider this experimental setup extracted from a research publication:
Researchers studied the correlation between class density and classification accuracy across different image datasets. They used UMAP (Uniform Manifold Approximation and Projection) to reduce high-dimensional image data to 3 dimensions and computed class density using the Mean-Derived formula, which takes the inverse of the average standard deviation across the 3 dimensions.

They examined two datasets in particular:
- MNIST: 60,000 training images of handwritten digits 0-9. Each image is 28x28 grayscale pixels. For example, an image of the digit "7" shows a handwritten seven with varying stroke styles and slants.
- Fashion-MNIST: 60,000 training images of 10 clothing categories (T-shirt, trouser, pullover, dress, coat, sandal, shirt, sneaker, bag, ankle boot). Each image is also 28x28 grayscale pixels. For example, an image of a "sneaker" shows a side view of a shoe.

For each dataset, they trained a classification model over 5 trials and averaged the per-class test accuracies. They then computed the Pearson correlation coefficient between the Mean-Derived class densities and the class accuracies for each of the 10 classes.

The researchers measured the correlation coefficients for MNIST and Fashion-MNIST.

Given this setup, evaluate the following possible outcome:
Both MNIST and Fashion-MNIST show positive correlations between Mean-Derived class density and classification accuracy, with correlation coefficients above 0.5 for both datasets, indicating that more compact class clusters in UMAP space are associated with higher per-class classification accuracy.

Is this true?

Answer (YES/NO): NO